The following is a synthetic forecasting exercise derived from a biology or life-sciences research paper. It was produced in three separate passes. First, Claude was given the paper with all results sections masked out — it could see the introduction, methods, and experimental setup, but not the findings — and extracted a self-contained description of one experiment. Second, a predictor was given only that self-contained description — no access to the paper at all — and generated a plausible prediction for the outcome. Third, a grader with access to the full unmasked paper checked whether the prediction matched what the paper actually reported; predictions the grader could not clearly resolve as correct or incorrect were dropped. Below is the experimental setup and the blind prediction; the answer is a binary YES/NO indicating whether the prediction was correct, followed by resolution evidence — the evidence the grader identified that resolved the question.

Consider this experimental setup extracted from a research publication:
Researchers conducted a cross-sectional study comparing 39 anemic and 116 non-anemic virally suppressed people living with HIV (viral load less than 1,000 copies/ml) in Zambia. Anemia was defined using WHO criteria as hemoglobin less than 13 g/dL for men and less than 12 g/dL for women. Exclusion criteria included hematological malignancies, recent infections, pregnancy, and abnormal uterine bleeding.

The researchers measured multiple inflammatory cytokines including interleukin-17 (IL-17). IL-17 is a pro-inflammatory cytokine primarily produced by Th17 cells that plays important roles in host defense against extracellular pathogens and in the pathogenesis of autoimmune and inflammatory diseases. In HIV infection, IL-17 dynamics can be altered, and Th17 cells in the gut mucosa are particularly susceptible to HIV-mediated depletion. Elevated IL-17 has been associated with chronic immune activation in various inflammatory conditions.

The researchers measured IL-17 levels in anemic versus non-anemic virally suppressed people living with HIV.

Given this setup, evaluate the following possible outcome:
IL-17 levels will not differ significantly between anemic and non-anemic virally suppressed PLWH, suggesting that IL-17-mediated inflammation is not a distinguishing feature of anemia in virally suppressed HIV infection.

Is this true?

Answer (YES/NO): YES